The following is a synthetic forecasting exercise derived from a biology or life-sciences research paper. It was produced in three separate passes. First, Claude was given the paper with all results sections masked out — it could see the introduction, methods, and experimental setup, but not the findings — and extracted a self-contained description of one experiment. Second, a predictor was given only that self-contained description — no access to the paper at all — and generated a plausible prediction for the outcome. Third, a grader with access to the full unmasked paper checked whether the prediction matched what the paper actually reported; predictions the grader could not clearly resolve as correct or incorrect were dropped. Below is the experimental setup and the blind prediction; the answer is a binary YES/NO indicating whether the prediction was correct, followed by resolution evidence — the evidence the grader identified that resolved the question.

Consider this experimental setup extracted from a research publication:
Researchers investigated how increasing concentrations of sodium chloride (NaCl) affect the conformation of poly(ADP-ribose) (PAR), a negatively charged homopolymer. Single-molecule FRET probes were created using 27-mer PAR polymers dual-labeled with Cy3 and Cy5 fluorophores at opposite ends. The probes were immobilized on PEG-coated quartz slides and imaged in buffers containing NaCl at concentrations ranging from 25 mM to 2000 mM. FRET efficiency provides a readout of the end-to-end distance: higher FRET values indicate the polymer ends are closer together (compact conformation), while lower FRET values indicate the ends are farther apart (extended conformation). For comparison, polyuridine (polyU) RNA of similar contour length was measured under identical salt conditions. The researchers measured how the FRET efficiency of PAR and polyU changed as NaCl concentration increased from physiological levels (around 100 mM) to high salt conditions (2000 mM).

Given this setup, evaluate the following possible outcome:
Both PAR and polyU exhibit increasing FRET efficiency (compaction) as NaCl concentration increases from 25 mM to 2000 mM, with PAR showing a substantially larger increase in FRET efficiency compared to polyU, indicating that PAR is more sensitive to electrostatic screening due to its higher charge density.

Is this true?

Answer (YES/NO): YES